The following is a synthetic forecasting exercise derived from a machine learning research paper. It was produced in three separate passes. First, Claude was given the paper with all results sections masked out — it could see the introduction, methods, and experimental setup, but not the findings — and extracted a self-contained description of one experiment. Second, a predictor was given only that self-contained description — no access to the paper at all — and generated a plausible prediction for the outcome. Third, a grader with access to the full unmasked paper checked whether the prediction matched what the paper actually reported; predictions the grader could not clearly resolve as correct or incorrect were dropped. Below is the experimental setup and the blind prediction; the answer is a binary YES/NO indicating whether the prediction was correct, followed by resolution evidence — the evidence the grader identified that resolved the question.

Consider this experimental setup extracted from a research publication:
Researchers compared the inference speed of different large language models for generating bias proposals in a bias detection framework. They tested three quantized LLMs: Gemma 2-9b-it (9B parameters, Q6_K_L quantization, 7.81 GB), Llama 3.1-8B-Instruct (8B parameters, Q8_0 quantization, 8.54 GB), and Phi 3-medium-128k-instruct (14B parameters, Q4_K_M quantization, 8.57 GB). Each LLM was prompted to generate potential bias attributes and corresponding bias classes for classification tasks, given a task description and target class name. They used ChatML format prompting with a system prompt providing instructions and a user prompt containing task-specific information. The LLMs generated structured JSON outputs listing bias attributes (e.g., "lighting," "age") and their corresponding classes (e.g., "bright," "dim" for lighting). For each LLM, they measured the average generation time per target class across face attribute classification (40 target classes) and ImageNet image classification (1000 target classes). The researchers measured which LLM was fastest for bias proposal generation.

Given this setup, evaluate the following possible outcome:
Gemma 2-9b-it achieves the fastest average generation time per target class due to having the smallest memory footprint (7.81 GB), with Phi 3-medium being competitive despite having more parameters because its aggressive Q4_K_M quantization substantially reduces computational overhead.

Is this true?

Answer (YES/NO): NO